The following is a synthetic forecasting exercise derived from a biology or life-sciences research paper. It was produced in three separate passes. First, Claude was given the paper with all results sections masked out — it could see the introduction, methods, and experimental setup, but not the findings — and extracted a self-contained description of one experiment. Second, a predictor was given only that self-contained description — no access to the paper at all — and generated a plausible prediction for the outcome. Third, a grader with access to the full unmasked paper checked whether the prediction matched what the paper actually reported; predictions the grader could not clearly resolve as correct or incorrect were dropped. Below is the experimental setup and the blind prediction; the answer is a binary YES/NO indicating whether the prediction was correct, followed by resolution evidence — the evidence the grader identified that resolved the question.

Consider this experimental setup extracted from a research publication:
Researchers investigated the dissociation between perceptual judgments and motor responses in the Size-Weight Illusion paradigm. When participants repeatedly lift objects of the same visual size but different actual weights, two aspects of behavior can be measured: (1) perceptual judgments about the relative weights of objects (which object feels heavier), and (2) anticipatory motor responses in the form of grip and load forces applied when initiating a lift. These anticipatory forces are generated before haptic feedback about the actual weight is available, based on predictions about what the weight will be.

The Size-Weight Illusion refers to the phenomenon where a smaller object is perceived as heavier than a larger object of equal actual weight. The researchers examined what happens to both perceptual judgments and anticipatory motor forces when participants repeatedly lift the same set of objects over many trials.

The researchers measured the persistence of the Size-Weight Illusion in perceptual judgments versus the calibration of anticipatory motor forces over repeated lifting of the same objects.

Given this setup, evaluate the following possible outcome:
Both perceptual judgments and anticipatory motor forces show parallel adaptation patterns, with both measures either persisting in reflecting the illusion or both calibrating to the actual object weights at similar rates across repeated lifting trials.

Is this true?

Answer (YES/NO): NO